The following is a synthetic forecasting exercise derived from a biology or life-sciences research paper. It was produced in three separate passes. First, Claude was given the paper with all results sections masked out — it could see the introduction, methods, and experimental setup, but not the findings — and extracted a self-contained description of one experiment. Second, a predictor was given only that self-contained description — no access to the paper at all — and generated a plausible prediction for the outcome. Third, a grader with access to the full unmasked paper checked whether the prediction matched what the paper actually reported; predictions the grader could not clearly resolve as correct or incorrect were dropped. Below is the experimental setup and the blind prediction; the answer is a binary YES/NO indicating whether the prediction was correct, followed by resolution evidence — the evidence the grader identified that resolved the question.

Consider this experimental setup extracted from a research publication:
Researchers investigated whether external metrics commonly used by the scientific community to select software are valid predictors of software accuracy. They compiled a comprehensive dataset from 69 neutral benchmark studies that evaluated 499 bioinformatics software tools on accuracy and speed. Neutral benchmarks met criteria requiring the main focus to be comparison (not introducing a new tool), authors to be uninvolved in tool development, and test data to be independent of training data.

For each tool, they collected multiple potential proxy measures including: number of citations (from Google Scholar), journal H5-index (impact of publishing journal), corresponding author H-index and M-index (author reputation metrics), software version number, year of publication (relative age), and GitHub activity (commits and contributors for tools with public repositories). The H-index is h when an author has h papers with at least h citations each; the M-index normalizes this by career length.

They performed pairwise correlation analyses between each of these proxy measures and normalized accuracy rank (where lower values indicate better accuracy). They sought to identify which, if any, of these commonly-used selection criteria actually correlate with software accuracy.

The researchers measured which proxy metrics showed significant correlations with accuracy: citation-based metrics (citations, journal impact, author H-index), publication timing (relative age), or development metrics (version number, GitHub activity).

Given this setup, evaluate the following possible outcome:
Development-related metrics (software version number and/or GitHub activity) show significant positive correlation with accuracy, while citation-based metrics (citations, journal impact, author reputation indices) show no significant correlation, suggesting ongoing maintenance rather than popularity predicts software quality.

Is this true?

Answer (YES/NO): YES